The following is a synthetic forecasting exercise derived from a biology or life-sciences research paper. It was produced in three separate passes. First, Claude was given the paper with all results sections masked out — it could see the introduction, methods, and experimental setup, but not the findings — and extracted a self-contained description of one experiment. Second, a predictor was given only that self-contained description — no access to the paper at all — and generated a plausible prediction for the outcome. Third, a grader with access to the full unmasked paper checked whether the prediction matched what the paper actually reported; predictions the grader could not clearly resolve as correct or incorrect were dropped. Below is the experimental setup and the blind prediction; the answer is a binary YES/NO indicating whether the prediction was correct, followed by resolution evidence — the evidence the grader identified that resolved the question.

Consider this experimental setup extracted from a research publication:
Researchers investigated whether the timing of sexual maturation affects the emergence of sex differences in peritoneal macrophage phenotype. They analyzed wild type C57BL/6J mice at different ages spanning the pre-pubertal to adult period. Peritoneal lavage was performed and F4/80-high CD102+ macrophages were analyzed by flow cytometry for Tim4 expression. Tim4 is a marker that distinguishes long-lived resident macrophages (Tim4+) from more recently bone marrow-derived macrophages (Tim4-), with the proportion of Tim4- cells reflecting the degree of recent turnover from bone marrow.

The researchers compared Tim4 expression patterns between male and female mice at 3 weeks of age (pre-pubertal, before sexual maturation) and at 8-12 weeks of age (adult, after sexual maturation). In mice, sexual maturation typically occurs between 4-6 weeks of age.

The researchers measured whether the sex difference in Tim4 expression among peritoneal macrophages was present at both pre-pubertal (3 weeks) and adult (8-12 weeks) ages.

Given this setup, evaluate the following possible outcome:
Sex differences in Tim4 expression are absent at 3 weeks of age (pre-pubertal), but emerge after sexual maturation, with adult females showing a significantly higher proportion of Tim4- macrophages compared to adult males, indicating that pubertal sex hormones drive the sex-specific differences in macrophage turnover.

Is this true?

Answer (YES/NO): NO